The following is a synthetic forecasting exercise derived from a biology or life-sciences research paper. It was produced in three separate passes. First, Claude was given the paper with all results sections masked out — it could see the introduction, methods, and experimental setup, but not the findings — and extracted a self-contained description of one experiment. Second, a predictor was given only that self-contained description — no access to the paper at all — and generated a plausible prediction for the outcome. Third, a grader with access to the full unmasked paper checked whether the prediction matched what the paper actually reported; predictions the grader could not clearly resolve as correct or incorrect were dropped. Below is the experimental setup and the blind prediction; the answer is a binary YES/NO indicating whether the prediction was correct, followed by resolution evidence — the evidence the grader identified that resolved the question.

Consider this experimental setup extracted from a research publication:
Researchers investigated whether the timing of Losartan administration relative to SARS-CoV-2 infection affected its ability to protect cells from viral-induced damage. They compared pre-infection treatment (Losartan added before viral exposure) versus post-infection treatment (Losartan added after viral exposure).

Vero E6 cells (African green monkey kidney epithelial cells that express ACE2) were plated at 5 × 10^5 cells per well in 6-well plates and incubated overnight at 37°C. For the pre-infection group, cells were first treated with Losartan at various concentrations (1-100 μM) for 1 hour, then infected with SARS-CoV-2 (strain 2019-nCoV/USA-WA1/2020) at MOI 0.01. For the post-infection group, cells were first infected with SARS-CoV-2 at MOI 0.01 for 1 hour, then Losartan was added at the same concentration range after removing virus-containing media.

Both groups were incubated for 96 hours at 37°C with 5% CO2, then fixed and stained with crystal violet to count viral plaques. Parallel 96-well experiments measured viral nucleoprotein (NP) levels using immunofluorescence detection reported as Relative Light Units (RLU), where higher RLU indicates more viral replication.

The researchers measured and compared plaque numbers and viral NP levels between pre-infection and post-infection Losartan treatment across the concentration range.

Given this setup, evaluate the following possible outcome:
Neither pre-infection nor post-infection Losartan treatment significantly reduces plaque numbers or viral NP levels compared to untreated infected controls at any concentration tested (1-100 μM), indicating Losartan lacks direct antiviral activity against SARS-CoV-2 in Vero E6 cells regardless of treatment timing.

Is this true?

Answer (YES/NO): NO